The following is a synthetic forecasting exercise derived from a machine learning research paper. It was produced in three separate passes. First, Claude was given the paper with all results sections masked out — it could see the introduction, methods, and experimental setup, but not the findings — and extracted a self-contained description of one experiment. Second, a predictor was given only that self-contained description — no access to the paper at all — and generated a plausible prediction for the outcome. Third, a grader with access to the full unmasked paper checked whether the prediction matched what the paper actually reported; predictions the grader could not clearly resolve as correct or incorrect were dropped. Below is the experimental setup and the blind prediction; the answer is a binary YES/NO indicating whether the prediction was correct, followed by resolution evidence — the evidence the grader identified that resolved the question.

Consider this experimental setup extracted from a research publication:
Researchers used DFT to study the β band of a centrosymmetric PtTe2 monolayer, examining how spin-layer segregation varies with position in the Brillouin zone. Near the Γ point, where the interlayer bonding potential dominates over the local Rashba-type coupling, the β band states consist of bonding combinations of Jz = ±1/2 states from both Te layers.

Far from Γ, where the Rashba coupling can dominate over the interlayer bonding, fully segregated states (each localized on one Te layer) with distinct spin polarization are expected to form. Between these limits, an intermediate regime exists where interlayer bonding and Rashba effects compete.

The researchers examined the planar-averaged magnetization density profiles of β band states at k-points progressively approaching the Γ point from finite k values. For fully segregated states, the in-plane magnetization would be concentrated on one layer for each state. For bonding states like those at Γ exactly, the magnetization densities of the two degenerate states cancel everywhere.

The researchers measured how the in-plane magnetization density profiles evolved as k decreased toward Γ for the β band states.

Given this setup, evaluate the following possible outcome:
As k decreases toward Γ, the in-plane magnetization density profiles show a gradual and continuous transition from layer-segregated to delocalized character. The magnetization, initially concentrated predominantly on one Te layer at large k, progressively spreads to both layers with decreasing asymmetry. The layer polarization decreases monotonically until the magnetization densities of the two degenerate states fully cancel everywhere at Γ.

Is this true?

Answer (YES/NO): YES